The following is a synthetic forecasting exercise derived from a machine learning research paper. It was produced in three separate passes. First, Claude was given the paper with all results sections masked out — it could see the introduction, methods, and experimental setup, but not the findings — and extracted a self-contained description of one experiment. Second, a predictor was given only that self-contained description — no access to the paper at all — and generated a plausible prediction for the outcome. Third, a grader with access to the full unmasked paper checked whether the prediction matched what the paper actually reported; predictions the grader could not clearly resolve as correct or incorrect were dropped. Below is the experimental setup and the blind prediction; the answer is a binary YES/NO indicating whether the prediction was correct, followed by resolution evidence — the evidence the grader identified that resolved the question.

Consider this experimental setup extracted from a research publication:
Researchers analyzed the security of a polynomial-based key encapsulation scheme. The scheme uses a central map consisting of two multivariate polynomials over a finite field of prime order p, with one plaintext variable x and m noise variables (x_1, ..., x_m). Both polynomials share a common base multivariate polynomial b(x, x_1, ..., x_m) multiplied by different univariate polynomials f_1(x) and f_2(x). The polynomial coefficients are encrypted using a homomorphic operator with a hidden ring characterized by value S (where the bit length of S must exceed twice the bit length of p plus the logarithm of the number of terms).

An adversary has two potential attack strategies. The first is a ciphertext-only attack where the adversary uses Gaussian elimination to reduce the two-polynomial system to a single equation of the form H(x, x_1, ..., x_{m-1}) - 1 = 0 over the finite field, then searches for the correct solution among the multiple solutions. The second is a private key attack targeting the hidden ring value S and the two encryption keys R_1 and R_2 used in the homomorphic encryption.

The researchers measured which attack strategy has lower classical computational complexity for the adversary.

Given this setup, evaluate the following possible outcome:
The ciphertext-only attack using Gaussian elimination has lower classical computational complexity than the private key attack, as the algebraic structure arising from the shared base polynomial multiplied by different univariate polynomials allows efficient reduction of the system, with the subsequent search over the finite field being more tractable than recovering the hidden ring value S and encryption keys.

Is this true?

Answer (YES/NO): YES